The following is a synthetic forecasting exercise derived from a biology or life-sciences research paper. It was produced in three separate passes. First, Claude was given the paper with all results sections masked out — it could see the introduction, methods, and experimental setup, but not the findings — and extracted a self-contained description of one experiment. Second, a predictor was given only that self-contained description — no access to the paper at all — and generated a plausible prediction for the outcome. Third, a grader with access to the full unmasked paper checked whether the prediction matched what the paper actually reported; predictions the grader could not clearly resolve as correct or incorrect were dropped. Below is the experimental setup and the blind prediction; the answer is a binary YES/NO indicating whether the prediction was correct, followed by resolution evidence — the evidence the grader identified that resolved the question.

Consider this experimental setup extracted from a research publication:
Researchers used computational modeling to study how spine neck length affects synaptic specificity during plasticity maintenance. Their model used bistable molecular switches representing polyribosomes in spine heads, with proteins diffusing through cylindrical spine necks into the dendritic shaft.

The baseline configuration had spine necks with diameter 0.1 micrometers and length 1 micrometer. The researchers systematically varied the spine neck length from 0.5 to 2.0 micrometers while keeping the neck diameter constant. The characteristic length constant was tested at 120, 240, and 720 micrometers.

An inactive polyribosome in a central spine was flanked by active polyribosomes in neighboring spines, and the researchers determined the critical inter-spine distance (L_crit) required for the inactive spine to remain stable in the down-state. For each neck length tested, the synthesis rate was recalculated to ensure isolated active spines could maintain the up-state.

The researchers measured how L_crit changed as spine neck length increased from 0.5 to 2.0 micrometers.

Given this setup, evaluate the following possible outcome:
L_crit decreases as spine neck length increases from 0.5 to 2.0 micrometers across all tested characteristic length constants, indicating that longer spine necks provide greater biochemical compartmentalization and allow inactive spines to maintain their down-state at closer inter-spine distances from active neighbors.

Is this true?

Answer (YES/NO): YES